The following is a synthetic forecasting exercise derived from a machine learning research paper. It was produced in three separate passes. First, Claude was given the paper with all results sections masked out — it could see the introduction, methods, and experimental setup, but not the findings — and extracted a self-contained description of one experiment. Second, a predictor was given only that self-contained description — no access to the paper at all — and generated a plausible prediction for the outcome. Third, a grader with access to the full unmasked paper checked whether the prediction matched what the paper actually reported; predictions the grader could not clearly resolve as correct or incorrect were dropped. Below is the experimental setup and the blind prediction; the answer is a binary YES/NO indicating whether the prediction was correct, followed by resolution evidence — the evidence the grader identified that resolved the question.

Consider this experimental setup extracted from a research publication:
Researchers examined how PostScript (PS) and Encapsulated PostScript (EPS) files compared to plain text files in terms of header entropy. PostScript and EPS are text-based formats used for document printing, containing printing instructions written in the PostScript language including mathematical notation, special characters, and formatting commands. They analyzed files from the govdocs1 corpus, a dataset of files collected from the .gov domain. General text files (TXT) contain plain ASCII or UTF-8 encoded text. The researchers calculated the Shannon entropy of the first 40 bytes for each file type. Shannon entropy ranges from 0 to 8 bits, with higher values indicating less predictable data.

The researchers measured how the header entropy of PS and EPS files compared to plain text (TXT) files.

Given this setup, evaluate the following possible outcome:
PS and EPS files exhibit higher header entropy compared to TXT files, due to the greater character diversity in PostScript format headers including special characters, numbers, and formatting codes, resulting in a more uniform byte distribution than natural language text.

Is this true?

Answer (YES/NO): YES